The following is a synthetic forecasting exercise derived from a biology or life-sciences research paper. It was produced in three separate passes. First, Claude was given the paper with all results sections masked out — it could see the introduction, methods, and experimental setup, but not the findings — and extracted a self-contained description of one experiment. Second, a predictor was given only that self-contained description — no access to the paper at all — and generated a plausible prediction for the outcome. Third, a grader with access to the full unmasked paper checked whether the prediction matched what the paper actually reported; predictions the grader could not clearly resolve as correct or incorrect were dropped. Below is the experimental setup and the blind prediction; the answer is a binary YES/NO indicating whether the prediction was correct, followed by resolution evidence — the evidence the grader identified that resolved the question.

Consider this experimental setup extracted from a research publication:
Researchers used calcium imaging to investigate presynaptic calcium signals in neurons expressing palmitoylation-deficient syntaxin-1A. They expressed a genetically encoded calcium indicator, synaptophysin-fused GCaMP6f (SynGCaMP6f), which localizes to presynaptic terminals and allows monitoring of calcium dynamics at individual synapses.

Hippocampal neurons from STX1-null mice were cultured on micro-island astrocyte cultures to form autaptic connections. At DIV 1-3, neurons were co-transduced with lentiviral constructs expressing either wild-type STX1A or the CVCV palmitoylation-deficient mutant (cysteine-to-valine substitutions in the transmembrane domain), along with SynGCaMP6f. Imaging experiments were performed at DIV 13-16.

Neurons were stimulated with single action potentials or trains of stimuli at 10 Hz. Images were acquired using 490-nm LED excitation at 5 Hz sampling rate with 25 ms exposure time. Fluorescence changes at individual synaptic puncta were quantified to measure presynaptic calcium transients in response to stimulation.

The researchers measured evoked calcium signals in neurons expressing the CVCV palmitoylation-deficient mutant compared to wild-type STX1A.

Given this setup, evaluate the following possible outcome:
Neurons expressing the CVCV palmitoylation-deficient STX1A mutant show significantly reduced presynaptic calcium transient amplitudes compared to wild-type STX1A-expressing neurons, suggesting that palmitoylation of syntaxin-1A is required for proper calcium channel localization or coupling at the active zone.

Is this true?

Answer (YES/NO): NO